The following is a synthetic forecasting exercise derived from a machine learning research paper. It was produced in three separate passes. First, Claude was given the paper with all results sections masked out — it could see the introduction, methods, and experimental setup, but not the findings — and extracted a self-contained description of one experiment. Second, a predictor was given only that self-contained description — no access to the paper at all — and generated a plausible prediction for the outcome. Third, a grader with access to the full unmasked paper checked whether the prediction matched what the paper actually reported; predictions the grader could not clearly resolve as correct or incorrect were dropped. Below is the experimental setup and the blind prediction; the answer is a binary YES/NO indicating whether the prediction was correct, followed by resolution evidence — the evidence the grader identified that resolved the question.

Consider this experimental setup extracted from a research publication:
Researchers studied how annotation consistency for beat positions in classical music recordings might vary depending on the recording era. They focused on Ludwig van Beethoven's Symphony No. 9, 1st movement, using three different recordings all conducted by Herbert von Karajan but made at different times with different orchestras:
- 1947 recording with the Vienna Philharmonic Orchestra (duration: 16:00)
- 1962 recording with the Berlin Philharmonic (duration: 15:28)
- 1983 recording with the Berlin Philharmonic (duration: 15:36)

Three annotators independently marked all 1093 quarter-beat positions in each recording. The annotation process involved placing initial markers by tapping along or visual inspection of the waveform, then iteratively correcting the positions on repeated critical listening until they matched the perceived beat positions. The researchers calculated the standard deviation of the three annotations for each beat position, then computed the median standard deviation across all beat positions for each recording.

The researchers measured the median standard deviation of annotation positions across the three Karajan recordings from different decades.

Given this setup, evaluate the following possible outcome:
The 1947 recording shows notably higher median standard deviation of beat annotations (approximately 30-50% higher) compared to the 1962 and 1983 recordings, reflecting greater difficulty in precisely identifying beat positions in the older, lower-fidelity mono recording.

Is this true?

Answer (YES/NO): NO